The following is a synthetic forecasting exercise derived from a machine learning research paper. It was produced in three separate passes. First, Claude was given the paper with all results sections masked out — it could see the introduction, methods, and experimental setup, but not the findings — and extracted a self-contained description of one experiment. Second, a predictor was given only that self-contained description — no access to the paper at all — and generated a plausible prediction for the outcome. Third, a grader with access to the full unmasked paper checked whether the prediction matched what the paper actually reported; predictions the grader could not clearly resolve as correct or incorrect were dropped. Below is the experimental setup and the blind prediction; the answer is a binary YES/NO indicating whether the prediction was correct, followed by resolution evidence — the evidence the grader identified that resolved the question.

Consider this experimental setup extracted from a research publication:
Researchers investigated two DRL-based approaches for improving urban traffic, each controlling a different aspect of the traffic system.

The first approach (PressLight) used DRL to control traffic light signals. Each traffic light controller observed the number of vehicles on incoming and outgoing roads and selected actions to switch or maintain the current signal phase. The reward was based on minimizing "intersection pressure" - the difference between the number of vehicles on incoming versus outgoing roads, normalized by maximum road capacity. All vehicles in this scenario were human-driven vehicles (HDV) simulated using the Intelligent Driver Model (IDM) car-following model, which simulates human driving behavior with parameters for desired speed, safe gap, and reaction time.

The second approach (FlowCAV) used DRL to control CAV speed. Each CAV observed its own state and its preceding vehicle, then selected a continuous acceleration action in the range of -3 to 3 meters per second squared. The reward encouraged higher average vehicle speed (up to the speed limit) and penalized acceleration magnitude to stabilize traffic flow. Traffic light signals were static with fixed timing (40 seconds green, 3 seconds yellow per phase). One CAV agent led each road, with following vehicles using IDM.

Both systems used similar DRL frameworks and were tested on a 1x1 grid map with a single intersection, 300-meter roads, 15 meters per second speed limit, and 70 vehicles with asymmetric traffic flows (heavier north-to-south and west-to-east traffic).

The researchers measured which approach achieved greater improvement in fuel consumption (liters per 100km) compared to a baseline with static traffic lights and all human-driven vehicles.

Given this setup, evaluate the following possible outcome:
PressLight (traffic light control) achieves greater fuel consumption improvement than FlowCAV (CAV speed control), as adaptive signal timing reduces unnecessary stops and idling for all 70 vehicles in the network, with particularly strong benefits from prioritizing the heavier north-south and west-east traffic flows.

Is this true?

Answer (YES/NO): YES